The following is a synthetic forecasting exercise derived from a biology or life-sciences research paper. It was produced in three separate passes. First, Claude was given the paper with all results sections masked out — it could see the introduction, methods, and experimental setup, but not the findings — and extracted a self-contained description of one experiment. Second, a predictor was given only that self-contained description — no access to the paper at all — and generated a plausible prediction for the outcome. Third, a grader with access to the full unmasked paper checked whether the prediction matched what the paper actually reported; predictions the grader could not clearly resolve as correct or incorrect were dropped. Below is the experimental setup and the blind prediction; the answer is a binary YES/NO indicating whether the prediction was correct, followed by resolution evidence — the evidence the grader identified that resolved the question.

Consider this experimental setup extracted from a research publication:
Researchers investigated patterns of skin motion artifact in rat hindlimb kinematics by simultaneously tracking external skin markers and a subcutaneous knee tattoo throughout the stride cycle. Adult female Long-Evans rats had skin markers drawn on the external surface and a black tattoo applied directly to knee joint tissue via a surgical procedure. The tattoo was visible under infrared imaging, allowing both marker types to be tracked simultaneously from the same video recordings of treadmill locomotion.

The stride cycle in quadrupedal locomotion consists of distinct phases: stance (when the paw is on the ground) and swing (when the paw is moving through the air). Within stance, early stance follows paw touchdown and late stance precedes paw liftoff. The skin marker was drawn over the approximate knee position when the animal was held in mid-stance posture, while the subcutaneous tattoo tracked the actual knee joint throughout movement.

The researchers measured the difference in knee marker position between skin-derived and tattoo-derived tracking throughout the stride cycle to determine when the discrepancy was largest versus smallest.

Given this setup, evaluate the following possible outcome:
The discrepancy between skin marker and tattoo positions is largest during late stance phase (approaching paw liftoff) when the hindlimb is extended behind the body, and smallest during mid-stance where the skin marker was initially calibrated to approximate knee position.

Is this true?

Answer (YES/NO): NO